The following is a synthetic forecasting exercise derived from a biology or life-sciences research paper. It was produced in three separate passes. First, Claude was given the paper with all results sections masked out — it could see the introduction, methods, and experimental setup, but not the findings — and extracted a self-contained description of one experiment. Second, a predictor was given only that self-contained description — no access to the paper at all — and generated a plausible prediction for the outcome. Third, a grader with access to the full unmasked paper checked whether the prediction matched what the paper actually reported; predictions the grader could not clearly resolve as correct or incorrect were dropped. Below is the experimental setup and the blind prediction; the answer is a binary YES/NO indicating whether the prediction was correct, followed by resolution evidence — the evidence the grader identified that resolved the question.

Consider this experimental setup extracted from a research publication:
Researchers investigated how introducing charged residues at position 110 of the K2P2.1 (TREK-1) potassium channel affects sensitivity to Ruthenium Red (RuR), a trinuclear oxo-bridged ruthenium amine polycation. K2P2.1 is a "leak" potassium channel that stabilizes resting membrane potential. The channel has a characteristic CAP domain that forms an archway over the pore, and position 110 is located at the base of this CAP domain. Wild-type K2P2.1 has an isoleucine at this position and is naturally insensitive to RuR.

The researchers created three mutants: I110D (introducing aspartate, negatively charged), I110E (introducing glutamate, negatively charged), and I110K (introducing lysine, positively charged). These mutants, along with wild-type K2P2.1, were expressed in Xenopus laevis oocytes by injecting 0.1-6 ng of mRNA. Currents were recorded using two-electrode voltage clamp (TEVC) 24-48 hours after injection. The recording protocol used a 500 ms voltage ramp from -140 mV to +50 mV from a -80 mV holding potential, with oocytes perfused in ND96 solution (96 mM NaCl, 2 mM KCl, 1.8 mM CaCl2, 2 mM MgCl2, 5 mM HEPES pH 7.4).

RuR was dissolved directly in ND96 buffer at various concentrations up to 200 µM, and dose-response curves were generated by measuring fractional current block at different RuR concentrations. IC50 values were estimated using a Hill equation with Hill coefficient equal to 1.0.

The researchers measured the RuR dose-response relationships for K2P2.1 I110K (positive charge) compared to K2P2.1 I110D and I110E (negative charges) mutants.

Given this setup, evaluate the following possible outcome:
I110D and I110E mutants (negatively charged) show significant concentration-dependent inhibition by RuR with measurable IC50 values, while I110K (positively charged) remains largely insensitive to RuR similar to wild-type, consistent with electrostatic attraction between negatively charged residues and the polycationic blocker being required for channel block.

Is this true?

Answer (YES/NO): YES